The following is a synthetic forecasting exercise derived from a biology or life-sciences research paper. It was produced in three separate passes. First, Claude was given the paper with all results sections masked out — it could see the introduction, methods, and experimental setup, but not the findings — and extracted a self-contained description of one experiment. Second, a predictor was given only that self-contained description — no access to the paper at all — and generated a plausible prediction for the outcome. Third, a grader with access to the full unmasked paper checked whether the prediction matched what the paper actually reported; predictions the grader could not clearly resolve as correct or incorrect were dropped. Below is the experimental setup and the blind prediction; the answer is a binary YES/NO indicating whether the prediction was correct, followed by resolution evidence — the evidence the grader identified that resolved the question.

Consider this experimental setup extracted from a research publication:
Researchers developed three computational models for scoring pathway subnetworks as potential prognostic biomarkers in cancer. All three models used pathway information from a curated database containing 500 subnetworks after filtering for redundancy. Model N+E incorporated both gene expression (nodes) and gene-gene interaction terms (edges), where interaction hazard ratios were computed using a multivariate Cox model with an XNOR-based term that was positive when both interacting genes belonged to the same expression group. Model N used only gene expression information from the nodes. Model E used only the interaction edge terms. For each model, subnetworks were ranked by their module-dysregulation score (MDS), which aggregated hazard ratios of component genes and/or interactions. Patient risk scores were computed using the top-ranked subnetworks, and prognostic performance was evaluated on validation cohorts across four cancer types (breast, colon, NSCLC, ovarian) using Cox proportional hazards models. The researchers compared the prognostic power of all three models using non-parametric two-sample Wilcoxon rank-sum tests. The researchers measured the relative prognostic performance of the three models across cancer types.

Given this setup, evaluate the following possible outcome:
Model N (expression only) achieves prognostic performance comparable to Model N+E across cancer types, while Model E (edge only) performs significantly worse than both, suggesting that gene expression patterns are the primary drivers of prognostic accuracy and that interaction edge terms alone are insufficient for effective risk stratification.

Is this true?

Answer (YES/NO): NO